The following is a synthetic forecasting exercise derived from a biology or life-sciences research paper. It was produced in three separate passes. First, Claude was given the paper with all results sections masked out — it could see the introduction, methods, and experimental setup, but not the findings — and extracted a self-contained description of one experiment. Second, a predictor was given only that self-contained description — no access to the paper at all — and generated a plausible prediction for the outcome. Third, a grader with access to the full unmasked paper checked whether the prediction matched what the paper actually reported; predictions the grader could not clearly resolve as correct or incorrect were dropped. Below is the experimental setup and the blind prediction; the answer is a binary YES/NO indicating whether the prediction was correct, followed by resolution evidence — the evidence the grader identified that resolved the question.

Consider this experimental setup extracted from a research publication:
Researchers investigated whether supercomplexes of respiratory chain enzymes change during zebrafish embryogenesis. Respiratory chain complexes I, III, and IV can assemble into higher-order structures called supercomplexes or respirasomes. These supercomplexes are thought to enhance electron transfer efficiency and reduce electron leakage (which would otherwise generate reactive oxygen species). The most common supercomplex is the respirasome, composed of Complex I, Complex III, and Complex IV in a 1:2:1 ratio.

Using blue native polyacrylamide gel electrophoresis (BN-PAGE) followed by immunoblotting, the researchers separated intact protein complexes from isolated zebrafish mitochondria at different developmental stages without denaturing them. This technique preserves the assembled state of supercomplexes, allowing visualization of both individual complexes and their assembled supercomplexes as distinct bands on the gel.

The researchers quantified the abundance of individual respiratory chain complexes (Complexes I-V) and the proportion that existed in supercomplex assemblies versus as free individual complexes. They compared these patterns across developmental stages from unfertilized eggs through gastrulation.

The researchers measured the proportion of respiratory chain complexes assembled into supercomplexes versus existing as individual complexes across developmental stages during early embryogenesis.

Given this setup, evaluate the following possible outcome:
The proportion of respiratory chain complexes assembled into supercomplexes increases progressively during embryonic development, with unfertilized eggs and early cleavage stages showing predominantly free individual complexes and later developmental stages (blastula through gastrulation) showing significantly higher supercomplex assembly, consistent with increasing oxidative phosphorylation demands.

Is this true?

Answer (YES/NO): NO